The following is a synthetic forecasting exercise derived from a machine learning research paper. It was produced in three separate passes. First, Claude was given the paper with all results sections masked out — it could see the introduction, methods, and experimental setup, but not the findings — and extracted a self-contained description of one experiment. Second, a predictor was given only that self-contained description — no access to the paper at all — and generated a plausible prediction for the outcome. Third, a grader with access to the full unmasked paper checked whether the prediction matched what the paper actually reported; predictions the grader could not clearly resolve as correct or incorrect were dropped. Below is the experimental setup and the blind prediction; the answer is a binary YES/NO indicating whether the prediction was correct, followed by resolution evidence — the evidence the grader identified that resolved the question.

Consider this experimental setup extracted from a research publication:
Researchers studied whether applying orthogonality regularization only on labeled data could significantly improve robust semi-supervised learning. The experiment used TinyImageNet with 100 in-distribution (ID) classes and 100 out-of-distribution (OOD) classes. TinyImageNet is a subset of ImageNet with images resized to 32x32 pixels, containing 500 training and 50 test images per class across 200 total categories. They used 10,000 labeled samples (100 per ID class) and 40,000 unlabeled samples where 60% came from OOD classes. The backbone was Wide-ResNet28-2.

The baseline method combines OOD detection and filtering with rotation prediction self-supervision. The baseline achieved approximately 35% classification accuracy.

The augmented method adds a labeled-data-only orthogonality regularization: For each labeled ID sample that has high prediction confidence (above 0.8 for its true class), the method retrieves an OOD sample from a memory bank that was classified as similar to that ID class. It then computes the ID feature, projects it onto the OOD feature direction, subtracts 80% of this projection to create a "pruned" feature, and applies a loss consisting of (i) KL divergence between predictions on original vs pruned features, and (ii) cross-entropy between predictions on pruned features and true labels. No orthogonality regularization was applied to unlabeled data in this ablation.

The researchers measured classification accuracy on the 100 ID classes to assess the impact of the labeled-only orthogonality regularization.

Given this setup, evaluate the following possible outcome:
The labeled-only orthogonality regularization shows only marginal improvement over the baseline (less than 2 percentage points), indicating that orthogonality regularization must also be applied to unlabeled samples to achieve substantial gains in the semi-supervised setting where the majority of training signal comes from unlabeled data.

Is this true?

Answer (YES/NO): NO